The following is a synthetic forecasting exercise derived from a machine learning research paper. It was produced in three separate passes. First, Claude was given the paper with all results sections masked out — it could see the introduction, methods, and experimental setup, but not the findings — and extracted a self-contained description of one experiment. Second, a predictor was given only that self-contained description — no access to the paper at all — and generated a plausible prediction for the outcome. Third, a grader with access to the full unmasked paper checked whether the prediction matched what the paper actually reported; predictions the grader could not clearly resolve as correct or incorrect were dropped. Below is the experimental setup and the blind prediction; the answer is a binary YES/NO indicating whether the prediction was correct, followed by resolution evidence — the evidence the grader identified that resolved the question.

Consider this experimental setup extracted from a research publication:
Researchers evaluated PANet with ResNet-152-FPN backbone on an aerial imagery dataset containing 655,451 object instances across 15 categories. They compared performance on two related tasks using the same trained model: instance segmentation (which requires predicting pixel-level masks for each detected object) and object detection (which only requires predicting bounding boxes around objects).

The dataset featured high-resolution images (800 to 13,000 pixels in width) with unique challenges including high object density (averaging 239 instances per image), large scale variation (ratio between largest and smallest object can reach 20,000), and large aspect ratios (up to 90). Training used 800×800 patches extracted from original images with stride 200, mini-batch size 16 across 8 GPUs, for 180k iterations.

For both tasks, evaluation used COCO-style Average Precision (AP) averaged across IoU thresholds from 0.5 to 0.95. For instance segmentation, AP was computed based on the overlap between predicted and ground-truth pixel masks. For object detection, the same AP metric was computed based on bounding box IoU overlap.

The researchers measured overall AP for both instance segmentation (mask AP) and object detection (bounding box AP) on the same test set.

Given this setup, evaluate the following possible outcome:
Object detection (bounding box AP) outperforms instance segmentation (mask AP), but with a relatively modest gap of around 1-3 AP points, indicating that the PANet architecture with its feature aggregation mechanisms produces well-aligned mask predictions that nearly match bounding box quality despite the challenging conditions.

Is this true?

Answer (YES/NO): NO